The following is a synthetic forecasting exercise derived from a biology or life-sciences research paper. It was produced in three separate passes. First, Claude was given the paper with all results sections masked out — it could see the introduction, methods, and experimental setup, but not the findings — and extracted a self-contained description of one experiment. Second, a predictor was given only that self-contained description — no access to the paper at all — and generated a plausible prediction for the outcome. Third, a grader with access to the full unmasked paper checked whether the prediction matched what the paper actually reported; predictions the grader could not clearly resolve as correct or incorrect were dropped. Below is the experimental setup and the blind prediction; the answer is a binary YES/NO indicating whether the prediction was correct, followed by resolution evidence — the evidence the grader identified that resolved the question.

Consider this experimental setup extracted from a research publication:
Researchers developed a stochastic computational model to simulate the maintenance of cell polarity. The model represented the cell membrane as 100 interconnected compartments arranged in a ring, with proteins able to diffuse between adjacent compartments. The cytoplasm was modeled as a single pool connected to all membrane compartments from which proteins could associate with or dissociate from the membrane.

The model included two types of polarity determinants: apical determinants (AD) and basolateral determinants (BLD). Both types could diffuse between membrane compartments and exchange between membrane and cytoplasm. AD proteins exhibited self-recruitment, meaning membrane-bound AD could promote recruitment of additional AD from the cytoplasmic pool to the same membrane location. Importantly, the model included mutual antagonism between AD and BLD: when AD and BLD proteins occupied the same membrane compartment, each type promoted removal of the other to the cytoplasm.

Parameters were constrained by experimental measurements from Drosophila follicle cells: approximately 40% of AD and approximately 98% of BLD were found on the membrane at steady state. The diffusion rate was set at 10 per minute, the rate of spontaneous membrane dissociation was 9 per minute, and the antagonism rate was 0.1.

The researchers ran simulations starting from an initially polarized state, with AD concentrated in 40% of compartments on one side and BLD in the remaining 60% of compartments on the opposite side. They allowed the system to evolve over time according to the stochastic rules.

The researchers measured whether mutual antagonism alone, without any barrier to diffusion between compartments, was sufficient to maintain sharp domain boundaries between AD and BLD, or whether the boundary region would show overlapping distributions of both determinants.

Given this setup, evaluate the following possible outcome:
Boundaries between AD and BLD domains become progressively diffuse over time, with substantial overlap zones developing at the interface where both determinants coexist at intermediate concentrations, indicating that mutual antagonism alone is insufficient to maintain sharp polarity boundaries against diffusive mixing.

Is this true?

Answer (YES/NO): YES